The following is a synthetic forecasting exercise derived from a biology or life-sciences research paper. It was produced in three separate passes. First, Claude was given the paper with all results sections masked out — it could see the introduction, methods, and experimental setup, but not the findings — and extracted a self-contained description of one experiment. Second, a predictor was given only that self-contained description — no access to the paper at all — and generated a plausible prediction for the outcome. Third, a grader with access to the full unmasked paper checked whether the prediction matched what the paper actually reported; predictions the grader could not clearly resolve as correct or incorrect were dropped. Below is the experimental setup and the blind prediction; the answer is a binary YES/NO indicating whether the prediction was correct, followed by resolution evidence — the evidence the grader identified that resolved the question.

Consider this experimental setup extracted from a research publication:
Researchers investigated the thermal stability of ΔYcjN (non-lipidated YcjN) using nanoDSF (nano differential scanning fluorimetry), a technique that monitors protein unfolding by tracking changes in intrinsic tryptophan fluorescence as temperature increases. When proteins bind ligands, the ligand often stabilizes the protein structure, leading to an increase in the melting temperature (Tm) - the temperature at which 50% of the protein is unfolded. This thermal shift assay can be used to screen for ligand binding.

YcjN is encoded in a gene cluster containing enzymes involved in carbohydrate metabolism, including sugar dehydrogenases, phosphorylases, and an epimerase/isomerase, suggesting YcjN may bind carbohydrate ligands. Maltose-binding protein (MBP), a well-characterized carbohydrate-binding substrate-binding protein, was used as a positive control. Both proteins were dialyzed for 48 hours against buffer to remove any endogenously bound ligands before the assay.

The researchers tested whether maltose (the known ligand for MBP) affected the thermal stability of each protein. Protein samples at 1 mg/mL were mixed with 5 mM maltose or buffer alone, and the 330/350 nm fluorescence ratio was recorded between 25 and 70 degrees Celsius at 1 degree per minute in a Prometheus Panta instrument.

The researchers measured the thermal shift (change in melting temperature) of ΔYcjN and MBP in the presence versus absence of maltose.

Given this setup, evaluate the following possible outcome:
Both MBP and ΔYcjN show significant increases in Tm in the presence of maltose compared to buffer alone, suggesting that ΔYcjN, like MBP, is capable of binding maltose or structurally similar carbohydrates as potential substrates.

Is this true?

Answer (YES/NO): NO